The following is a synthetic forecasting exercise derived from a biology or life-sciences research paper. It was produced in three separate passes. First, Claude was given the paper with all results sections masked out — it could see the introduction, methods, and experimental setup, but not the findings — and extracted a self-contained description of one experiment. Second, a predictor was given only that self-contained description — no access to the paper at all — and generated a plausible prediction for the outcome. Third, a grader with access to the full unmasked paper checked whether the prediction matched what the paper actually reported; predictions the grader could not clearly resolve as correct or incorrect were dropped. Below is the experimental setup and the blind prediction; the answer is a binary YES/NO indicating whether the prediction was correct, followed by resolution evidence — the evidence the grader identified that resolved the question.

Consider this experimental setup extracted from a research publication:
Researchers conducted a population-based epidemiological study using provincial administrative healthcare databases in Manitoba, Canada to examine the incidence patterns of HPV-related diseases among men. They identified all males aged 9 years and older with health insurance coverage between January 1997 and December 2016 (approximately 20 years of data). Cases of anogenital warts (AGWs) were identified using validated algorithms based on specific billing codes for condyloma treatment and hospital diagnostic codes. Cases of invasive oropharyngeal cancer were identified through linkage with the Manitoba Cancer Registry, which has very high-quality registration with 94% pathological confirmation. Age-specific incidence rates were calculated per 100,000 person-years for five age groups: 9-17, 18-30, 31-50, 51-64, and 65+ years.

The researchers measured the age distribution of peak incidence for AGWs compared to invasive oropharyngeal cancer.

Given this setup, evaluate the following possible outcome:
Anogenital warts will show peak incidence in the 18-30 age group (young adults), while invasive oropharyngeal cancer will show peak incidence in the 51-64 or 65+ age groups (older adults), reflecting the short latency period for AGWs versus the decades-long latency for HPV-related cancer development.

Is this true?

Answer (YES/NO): YES